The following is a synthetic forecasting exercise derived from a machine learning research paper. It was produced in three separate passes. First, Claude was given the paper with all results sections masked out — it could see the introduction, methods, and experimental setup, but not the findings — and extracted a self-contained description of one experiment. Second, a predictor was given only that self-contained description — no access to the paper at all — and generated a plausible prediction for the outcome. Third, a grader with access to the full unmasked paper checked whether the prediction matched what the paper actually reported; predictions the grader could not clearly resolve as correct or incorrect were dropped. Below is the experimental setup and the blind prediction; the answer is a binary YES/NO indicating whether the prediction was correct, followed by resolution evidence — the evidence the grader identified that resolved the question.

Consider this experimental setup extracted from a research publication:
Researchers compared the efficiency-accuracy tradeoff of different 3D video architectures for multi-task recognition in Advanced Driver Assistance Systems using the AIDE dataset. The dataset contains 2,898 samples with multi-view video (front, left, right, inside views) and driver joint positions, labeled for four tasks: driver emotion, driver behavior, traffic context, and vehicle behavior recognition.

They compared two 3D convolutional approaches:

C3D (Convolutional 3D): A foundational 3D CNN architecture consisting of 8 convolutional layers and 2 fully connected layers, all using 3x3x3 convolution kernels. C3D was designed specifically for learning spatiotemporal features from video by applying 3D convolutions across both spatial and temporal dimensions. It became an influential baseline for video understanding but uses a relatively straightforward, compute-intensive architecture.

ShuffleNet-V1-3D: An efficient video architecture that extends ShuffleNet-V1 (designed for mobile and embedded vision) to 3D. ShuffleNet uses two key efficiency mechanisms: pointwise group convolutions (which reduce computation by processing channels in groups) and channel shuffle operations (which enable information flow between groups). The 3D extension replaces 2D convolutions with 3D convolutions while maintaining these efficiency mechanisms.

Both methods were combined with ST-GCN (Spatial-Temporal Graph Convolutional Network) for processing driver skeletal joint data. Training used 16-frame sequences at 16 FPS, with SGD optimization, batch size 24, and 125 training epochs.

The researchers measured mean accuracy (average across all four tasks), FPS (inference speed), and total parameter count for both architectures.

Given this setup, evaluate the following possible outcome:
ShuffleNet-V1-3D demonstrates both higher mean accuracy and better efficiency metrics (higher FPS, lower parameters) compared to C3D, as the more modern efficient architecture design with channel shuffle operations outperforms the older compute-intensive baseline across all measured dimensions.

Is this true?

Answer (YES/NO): YES